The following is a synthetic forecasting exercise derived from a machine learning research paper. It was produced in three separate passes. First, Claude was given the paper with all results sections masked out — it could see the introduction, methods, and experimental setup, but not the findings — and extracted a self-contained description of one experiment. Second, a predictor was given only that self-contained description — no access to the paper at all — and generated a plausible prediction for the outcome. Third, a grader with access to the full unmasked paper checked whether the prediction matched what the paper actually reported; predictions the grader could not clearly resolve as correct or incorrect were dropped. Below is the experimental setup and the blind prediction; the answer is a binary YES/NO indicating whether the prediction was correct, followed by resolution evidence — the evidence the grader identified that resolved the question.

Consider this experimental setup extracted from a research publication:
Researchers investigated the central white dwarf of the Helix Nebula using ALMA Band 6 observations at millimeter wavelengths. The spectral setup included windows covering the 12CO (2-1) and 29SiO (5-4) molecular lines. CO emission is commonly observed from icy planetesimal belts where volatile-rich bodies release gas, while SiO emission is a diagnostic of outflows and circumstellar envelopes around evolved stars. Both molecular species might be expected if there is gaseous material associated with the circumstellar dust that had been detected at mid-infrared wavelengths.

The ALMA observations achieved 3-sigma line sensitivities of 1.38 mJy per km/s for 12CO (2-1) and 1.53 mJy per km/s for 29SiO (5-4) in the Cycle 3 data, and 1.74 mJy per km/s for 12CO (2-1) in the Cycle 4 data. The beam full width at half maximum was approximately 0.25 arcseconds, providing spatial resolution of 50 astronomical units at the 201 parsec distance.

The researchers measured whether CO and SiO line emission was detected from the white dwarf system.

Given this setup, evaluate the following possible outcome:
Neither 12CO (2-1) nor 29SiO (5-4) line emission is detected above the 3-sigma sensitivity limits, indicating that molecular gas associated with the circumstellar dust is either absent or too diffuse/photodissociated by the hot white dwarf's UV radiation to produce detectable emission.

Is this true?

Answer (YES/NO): YES